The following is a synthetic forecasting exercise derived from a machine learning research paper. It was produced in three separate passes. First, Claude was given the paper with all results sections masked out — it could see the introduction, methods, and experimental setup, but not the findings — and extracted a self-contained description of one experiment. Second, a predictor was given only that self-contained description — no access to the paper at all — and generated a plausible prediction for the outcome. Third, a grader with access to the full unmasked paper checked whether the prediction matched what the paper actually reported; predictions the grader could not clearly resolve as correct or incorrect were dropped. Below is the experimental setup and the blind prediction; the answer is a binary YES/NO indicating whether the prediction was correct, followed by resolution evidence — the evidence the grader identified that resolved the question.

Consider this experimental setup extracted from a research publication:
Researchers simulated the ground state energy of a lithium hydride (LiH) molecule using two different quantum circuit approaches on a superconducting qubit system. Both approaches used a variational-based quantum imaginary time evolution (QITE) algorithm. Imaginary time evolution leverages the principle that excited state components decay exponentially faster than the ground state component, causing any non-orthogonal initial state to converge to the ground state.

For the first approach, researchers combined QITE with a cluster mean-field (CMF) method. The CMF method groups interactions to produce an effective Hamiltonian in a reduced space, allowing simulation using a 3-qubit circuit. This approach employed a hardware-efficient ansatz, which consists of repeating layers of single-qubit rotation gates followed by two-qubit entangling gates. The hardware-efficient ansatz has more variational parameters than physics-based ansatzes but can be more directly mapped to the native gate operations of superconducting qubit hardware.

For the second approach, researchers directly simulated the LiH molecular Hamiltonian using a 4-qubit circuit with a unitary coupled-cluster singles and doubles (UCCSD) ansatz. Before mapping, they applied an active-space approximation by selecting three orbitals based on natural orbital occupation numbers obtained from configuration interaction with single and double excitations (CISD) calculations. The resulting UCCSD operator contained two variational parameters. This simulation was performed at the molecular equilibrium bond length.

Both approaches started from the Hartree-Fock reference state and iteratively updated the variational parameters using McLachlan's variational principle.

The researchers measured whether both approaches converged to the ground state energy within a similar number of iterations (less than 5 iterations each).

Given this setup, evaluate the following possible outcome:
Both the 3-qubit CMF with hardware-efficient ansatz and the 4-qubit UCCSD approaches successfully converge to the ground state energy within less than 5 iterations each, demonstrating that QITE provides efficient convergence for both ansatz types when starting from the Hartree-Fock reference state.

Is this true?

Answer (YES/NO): YES